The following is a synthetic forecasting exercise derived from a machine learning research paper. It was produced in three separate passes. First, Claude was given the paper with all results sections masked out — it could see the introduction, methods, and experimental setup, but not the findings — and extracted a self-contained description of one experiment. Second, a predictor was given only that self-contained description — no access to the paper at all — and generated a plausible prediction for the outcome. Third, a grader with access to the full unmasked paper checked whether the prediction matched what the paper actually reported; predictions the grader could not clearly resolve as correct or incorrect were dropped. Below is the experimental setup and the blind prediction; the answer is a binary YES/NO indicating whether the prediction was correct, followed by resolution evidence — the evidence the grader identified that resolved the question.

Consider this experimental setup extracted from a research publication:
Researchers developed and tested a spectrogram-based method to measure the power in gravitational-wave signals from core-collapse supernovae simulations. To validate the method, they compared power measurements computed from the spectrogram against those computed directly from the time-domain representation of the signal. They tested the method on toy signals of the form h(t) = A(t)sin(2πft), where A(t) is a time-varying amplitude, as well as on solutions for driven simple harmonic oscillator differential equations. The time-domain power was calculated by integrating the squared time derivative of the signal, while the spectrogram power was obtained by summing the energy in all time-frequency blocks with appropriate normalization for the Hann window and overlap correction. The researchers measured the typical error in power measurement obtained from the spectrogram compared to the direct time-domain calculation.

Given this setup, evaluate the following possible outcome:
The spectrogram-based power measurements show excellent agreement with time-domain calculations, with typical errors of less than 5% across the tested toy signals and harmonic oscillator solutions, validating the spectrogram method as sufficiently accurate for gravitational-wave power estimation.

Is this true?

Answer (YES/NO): NO